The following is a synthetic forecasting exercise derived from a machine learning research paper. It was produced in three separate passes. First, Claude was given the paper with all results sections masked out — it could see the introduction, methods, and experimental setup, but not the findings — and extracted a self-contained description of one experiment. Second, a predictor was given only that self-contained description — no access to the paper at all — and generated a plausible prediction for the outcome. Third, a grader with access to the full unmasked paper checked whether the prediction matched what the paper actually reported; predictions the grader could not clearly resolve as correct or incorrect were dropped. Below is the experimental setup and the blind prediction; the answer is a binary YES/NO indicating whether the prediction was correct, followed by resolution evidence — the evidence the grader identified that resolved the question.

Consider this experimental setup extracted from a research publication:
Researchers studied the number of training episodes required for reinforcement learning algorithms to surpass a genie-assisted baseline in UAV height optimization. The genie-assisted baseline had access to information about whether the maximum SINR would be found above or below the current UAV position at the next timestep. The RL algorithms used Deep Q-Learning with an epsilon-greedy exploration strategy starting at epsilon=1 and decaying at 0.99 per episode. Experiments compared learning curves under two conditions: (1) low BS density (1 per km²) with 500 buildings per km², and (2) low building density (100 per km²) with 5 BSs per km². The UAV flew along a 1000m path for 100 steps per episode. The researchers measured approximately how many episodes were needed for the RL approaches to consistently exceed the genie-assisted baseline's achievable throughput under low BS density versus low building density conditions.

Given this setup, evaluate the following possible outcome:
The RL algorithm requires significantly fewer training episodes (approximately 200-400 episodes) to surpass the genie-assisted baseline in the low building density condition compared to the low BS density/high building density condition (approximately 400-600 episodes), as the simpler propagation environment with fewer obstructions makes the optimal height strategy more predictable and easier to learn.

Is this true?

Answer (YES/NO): NO